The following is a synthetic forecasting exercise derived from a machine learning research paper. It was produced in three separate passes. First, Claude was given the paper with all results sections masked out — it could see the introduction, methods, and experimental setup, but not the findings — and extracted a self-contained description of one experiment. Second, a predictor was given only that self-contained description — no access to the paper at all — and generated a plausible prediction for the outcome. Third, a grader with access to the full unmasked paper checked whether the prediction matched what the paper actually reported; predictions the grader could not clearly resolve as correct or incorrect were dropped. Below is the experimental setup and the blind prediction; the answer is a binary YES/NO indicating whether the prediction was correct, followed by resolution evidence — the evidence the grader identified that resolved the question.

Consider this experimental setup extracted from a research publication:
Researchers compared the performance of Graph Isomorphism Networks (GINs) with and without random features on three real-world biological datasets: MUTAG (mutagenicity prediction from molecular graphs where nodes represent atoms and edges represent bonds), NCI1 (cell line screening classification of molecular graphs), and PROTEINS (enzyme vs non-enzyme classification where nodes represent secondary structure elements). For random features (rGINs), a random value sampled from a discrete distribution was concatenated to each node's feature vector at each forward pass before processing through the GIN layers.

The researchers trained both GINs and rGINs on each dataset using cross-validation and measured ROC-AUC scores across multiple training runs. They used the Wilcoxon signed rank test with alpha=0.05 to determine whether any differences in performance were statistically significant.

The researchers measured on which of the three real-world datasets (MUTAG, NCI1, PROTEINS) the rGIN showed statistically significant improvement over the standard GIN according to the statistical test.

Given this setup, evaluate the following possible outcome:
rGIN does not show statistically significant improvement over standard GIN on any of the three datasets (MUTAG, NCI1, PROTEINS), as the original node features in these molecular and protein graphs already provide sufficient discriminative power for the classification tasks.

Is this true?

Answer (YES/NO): NO